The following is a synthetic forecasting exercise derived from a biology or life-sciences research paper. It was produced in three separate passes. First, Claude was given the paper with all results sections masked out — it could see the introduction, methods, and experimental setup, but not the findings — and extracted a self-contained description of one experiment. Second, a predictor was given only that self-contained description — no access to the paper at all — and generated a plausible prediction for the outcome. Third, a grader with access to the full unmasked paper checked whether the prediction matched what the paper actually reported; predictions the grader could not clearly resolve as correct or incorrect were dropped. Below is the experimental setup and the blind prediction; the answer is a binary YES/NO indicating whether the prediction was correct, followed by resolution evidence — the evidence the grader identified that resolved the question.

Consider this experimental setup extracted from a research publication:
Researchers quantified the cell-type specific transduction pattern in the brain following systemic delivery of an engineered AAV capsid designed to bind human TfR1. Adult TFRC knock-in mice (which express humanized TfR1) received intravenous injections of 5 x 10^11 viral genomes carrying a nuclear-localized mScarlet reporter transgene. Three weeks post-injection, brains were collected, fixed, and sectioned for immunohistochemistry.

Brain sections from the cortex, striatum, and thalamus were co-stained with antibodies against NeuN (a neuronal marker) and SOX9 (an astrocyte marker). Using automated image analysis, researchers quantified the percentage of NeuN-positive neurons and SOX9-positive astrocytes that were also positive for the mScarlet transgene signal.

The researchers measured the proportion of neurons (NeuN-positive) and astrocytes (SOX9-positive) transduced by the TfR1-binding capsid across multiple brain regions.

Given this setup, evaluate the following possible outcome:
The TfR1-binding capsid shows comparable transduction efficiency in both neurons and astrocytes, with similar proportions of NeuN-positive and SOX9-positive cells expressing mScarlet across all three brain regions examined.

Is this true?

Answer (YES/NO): NO